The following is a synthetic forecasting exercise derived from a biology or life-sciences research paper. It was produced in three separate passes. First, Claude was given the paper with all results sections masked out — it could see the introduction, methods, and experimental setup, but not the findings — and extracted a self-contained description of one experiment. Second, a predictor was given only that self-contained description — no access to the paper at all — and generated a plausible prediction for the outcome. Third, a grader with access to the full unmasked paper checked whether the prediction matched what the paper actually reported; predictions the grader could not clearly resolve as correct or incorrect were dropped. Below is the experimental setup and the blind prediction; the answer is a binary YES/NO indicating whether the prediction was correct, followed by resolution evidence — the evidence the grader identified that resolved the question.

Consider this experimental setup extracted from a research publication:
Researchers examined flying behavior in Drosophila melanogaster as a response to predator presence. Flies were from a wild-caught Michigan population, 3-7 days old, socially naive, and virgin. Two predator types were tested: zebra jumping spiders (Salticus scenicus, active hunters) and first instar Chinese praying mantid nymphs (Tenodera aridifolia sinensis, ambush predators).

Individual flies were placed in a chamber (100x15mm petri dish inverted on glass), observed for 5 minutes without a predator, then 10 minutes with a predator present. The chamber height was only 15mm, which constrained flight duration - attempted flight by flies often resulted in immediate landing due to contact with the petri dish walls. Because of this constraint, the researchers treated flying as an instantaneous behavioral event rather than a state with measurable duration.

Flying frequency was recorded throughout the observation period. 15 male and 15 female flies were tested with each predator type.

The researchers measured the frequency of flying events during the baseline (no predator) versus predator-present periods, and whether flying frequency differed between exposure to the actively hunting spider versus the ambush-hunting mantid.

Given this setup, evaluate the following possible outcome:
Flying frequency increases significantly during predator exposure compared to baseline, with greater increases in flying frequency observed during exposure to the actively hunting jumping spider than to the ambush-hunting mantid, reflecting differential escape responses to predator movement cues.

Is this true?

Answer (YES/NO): YES